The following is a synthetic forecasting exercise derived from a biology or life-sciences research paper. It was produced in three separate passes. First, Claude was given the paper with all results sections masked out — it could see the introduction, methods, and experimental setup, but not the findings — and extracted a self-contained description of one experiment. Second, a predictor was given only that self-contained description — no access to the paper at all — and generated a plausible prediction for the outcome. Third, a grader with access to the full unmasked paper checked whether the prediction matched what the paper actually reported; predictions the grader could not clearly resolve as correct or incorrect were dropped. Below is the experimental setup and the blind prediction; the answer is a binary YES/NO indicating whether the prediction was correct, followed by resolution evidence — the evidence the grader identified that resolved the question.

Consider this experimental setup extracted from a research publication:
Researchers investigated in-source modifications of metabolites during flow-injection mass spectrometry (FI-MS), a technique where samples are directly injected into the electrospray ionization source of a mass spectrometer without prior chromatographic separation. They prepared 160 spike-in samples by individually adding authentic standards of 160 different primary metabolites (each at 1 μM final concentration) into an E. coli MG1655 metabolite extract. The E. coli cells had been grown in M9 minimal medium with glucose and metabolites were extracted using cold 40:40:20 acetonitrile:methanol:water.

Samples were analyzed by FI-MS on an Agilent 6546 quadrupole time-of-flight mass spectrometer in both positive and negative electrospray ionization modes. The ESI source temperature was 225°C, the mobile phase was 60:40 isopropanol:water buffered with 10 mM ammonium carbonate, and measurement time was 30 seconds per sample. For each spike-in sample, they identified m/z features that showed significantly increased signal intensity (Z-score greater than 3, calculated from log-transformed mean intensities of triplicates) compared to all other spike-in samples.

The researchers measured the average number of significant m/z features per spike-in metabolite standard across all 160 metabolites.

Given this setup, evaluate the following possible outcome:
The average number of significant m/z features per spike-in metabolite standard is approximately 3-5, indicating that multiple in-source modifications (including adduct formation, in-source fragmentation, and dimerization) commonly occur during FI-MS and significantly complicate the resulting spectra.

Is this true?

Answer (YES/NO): NO